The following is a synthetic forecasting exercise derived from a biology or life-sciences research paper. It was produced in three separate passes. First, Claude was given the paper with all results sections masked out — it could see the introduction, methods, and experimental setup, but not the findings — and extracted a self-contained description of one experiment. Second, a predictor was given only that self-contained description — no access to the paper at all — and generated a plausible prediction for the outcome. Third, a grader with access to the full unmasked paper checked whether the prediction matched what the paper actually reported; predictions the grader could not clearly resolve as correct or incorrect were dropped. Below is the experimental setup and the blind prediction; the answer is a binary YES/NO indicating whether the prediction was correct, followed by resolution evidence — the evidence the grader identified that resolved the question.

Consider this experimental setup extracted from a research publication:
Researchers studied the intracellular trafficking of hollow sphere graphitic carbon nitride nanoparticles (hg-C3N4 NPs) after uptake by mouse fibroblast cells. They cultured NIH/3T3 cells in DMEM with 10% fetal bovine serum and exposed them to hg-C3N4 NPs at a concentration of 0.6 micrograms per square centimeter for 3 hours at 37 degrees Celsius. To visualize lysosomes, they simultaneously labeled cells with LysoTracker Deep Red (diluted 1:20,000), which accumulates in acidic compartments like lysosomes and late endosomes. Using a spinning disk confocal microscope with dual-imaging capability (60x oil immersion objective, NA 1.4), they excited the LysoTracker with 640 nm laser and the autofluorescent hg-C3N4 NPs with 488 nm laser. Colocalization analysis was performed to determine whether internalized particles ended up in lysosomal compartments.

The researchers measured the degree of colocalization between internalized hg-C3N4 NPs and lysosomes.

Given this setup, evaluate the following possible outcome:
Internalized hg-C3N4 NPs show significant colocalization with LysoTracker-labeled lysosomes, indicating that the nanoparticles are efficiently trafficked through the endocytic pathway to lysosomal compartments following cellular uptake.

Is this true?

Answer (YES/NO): YES